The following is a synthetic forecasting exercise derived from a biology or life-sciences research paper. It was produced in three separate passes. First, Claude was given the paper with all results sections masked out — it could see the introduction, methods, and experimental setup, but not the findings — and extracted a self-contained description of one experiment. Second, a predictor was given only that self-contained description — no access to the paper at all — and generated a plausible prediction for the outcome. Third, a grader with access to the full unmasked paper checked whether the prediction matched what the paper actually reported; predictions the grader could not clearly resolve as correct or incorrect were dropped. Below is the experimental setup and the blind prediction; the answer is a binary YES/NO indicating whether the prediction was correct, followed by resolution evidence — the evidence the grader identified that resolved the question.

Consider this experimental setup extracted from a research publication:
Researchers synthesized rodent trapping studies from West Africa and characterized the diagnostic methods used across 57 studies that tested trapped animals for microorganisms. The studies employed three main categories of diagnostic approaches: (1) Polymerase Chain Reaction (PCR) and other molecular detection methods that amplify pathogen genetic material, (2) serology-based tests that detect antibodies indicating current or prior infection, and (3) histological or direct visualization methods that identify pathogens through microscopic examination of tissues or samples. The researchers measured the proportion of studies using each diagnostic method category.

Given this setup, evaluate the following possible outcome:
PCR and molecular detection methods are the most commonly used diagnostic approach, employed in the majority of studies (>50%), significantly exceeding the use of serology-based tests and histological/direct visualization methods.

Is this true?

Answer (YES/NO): YES